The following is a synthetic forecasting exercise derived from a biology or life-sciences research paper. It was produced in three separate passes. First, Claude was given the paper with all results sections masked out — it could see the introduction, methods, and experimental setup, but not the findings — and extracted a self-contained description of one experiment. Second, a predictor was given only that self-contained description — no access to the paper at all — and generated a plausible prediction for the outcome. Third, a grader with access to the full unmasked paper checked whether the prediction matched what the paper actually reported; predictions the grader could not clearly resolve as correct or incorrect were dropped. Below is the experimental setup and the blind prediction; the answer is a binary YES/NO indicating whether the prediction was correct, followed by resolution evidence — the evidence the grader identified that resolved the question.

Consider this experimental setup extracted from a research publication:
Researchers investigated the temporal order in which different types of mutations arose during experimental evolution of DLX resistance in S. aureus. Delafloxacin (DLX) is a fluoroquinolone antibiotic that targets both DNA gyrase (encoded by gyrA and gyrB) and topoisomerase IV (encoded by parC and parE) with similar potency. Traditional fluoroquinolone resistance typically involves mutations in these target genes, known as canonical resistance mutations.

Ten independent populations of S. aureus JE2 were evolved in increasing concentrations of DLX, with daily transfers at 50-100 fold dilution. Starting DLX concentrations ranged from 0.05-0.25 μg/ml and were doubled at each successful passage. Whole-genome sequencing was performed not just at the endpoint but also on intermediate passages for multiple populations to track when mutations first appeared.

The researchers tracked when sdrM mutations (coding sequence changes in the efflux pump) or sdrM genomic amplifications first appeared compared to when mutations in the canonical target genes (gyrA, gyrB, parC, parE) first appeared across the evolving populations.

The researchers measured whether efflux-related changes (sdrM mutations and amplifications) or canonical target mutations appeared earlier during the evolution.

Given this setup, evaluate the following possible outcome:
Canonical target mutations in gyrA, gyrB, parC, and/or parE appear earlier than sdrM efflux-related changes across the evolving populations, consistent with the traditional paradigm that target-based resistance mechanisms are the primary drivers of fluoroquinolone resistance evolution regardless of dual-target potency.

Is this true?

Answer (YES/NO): NO